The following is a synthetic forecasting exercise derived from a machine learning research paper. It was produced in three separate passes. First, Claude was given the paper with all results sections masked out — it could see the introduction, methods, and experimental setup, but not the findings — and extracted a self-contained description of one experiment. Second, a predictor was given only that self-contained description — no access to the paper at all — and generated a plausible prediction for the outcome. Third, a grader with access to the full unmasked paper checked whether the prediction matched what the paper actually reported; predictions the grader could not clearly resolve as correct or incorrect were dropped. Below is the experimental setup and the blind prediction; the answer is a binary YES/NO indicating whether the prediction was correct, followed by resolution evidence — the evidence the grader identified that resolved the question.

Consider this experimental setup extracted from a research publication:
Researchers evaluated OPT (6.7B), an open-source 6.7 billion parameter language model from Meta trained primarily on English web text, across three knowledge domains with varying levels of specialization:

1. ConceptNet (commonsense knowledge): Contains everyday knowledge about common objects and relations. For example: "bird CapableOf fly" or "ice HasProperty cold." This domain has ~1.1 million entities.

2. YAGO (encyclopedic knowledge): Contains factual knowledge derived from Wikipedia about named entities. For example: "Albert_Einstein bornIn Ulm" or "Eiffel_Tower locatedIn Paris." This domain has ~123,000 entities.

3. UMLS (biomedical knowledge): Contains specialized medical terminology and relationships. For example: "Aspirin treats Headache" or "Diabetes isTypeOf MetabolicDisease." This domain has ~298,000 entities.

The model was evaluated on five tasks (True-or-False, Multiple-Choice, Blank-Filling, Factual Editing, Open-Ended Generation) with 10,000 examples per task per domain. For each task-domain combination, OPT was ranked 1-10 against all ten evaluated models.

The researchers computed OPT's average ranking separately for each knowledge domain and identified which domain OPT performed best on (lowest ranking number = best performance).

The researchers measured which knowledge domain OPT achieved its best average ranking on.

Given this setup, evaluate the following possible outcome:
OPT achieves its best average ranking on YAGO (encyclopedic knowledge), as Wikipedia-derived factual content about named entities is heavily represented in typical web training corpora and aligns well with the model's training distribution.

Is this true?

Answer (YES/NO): YES